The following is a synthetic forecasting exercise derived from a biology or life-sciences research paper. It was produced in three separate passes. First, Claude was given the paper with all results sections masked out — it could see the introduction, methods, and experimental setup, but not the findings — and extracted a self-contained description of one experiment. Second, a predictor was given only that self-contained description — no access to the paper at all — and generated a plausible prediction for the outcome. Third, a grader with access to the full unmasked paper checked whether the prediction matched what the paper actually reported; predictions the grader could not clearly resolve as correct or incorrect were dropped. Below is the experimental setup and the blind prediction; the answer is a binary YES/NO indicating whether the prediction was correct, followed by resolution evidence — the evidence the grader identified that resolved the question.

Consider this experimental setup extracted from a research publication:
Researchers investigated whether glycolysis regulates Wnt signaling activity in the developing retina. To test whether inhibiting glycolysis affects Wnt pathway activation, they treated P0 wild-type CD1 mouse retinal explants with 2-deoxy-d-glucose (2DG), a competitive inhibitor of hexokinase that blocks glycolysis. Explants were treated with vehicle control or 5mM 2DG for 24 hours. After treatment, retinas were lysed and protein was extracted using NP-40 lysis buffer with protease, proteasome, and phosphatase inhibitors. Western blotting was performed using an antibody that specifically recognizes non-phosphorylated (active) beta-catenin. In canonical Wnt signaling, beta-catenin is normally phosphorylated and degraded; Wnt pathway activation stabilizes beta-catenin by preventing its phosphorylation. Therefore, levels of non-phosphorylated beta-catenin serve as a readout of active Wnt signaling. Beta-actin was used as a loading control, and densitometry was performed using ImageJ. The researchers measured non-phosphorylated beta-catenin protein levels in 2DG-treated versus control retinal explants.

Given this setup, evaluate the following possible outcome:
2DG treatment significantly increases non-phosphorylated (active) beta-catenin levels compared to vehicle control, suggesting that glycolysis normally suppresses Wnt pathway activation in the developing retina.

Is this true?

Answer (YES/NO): NO